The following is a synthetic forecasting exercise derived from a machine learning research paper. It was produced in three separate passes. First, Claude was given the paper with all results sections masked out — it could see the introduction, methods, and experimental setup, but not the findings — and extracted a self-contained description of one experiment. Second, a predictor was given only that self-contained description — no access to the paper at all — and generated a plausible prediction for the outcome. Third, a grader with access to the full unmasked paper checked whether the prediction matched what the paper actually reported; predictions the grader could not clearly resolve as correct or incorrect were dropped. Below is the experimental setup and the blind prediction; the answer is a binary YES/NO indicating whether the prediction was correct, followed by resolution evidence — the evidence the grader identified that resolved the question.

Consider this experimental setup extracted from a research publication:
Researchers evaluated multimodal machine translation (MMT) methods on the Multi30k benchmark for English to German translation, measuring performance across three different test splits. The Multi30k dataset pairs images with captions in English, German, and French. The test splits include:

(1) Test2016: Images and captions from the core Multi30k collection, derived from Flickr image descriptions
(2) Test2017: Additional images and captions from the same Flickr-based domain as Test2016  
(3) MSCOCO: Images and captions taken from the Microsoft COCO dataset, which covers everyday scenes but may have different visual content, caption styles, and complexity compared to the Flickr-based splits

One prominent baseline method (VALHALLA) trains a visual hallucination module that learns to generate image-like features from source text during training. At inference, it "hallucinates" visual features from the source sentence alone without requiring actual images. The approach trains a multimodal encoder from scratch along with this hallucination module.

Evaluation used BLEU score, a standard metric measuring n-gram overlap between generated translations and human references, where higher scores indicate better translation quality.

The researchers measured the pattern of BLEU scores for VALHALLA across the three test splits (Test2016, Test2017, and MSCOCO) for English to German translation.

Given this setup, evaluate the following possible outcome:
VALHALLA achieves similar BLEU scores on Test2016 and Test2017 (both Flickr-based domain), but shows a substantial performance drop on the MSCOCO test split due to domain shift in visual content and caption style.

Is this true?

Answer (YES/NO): NO